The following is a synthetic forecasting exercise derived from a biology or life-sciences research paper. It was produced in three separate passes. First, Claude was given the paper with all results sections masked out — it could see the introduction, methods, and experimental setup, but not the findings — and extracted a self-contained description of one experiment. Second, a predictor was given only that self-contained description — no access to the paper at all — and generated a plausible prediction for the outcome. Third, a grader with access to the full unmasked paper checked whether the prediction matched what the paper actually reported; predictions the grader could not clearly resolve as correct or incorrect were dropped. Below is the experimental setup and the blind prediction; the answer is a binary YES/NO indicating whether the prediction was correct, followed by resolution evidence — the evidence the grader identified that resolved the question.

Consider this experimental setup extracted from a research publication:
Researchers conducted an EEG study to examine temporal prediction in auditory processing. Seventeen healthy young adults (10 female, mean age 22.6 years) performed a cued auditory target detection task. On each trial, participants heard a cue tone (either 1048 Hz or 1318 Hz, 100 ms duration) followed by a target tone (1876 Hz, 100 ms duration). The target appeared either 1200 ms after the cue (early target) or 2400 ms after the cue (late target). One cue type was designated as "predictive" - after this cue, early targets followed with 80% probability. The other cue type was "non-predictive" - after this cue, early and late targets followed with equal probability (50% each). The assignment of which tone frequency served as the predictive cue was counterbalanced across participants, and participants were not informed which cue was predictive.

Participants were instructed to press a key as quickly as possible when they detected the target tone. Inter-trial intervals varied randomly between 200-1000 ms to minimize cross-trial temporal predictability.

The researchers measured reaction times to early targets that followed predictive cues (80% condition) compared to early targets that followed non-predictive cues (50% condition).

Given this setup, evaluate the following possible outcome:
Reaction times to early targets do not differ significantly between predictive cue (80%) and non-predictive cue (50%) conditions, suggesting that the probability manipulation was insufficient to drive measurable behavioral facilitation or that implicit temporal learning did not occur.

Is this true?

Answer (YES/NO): NO